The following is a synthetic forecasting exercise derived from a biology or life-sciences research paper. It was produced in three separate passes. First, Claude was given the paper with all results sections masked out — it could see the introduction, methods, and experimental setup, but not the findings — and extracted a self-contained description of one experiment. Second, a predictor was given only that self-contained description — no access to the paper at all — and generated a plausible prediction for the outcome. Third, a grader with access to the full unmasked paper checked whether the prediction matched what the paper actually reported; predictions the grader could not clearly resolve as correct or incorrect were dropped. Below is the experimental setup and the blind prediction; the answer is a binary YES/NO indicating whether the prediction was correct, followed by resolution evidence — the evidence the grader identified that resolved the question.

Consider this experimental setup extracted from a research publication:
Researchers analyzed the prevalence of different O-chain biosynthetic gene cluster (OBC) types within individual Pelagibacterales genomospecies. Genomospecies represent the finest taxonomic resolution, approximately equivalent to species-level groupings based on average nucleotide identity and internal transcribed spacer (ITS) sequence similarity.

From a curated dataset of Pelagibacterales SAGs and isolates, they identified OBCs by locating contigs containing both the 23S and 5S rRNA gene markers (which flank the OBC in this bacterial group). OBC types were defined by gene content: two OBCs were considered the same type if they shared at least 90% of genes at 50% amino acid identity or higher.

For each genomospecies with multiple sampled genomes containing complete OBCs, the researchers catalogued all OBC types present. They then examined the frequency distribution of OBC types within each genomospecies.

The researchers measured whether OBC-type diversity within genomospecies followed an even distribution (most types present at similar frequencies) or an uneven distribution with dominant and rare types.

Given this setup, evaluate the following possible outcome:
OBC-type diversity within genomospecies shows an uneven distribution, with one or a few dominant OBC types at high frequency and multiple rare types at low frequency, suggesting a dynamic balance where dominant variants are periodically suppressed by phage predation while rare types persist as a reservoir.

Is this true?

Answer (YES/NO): NO